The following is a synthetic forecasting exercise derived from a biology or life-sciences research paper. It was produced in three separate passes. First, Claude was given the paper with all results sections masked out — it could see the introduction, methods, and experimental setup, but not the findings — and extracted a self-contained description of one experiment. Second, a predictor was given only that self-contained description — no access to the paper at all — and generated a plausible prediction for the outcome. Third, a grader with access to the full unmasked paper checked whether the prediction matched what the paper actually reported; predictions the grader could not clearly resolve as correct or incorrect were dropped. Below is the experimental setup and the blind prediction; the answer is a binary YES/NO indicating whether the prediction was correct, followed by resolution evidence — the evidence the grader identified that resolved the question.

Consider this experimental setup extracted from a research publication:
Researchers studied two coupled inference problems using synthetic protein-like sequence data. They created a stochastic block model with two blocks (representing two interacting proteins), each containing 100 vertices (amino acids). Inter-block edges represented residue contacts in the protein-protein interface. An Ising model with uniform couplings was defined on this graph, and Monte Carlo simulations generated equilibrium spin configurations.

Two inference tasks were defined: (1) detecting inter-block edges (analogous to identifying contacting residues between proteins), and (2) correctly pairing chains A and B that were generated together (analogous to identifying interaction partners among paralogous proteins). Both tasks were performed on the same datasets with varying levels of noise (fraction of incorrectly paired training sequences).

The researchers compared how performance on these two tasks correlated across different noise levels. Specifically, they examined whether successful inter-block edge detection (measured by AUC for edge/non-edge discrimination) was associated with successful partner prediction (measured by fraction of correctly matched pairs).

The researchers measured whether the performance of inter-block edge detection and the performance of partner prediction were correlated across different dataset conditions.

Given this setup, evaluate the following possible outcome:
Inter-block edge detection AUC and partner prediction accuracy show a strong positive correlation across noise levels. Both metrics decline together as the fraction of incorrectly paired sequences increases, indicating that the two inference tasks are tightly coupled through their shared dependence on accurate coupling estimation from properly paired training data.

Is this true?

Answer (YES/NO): NO